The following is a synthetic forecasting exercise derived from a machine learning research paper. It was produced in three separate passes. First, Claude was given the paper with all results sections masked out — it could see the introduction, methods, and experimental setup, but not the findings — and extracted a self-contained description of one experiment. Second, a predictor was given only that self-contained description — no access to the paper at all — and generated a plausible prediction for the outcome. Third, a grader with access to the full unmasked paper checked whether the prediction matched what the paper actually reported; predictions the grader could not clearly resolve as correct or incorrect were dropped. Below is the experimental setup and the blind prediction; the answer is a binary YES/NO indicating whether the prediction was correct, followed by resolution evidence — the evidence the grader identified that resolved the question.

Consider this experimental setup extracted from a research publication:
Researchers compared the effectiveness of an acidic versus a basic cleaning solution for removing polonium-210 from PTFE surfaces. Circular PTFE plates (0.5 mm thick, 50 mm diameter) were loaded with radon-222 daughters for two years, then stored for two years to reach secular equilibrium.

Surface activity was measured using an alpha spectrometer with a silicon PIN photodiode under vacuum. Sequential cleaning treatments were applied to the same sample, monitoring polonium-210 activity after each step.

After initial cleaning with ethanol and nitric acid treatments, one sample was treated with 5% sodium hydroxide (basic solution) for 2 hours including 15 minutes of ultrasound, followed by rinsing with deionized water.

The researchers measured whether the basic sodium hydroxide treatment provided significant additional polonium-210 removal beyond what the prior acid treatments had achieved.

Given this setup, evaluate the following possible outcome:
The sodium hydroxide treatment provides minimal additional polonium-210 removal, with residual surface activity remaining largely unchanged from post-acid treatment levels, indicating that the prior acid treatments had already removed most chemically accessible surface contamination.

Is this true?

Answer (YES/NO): YES